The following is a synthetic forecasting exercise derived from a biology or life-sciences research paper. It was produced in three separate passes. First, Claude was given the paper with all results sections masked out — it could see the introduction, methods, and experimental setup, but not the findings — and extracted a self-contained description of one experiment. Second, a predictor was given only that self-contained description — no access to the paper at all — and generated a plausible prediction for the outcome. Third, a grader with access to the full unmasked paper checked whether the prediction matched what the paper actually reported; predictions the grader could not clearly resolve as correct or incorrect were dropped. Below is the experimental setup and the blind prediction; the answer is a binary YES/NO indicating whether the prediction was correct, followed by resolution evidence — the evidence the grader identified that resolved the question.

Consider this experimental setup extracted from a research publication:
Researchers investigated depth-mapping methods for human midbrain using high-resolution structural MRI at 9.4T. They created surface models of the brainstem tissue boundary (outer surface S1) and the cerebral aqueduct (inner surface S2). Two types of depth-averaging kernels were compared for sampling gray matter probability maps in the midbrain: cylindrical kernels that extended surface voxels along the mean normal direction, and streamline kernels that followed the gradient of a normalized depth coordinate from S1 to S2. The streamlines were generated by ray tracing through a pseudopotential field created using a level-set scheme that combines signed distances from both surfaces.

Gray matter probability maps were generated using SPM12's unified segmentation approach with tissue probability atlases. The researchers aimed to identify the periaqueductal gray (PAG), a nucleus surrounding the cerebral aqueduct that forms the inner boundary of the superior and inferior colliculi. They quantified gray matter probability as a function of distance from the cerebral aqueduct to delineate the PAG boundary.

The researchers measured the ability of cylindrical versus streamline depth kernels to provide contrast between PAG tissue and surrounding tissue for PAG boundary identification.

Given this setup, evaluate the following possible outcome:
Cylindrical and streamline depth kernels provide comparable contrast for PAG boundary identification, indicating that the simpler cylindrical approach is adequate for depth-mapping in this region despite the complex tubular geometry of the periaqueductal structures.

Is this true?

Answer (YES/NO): NO